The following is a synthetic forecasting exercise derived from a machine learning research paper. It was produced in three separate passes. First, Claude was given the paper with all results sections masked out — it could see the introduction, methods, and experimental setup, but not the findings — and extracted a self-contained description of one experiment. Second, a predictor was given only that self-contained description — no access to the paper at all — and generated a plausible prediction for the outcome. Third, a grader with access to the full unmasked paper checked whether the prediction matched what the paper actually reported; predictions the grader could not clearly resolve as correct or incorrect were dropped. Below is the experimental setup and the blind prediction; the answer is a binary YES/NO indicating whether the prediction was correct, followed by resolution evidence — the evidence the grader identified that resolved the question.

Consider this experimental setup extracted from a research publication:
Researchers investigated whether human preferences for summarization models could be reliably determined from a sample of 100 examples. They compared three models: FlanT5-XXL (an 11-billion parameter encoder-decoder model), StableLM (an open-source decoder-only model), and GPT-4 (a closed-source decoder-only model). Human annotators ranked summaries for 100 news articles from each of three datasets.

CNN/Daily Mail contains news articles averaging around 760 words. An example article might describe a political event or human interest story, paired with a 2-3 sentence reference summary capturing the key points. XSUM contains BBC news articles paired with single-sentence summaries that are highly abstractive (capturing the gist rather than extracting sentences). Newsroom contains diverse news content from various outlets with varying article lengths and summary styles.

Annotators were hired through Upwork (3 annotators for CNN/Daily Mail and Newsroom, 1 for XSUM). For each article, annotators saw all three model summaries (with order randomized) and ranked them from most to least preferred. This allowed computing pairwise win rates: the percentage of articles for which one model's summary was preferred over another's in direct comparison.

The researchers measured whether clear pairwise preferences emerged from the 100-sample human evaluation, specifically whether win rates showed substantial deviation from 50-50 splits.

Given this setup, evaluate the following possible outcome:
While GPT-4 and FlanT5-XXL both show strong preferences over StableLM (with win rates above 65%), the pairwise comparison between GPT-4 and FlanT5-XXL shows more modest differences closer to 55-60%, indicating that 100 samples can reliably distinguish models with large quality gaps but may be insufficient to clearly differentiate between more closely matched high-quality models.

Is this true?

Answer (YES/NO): NO